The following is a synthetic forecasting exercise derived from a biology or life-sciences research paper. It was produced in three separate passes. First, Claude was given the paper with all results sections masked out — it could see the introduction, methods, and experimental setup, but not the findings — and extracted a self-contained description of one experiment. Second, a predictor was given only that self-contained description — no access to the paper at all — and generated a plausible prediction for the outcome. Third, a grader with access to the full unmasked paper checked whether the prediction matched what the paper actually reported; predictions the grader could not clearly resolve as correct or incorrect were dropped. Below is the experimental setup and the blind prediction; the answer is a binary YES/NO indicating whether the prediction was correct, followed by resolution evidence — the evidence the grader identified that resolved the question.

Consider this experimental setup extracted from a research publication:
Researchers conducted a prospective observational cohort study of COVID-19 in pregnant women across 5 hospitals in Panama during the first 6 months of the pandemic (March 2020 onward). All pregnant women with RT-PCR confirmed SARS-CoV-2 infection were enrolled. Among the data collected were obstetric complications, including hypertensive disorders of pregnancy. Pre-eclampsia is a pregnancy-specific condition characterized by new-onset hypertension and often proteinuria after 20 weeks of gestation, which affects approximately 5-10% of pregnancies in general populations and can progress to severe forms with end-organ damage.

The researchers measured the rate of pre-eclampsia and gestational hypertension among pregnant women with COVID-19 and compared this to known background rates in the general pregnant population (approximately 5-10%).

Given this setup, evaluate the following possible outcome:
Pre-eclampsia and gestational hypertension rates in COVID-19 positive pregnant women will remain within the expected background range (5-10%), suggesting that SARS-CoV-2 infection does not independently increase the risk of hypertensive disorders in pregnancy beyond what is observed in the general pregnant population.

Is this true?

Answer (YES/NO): NO